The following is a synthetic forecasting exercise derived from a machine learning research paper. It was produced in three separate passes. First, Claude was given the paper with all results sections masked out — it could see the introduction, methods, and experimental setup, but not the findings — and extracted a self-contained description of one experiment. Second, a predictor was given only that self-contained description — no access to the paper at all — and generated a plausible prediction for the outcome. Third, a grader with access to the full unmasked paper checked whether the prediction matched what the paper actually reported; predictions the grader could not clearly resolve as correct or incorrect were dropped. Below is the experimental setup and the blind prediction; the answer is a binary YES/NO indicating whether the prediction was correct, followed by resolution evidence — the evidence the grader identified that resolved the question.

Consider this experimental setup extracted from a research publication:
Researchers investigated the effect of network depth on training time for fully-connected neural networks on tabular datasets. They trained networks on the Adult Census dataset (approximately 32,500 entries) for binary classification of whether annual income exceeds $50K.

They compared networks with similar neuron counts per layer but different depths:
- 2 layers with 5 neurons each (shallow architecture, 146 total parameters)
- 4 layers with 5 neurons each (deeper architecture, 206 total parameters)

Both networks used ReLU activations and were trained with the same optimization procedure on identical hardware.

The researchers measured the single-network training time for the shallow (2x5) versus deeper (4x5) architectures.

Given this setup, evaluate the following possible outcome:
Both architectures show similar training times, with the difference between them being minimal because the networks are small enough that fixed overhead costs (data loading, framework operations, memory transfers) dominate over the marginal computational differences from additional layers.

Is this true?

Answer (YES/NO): NO